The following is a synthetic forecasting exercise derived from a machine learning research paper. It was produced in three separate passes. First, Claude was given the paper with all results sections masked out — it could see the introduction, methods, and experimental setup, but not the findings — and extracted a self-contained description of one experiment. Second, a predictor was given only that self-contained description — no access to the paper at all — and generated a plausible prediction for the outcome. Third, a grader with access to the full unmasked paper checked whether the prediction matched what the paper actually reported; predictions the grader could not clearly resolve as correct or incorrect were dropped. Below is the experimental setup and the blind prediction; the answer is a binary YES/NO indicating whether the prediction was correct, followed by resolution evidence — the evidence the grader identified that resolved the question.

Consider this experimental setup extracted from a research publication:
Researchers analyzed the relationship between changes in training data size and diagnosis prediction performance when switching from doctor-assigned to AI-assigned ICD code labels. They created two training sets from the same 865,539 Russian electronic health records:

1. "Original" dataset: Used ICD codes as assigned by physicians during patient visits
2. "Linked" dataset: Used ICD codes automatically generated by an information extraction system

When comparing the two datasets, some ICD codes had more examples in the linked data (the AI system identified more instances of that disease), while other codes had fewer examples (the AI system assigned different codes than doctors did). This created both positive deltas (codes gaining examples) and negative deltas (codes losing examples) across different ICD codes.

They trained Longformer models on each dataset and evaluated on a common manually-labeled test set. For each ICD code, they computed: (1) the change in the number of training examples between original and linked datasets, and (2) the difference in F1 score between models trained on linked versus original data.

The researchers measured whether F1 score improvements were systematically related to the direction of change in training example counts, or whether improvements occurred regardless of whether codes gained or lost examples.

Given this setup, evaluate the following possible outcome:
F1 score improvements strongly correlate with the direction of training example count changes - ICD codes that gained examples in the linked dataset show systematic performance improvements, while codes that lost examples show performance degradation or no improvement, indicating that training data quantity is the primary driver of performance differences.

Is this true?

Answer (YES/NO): NO